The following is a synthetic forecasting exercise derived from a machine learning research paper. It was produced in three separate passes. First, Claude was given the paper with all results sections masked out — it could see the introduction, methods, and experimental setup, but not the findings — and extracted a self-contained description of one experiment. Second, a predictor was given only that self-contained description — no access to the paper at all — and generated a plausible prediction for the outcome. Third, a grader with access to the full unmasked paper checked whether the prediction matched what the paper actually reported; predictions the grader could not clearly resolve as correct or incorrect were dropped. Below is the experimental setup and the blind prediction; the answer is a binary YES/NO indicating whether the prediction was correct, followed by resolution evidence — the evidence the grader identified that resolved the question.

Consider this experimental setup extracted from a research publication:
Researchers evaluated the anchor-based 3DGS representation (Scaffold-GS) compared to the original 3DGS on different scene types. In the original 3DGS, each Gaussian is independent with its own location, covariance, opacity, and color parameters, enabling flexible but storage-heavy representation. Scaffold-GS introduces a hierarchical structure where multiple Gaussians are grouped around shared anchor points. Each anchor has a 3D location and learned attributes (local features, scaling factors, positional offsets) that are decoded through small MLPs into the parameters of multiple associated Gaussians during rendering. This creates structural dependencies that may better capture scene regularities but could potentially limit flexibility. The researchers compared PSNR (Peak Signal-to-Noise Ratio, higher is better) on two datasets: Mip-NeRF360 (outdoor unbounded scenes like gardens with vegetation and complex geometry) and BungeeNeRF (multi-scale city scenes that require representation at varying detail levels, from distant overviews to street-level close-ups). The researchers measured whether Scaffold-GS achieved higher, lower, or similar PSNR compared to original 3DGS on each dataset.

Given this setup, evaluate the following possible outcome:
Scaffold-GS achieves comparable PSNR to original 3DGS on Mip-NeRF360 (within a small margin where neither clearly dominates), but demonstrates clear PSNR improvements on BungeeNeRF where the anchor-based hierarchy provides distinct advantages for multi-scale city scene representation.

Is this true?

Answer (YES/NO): YES